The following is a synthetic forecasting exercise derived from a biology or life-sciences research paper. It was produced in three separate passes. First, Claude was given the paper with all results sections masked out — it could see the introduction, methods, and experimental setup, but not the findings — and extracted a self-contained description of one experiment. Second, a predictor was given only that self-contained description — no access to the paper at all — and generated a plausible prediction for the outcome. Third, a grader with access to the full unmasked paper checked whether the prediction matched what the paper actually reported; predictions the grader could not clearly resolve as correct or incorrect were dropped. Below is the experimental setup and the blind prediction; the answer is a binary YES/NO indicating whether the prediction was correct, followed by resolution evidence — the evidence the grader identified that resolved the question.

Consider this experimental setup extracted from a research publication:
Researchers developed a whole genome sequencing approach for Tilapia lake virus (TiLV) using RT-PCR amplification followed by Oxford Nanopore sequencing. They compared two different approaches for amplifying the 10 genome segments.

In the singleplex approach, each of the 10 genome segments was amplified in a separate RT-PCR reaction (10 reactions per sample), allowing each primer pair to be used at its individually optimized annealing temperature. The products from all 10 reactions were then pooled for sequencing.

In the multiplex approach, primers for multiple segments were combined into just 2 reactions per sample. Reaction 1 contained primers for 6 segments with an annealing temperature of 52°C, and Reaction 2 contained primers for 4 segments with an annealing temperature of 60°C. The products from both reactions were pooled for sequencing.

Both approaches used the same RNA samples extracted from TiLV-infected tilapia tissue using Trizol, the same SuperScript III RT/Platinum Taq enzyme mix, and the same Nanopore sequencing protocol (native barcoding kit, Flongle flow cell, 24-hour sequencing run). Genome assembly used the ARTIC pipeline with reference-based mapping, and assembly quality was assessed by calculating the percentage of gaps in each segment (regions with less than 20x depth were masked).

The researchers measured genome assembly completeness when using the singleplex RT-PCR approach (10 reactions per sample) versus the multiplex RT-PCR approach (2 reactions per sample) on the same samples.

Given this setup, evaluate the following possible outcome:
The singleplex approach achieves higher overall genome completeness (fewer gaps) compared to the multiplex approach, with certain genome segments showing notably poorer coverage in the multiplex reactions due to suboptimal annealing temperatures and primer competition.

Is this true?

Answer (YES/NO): NO